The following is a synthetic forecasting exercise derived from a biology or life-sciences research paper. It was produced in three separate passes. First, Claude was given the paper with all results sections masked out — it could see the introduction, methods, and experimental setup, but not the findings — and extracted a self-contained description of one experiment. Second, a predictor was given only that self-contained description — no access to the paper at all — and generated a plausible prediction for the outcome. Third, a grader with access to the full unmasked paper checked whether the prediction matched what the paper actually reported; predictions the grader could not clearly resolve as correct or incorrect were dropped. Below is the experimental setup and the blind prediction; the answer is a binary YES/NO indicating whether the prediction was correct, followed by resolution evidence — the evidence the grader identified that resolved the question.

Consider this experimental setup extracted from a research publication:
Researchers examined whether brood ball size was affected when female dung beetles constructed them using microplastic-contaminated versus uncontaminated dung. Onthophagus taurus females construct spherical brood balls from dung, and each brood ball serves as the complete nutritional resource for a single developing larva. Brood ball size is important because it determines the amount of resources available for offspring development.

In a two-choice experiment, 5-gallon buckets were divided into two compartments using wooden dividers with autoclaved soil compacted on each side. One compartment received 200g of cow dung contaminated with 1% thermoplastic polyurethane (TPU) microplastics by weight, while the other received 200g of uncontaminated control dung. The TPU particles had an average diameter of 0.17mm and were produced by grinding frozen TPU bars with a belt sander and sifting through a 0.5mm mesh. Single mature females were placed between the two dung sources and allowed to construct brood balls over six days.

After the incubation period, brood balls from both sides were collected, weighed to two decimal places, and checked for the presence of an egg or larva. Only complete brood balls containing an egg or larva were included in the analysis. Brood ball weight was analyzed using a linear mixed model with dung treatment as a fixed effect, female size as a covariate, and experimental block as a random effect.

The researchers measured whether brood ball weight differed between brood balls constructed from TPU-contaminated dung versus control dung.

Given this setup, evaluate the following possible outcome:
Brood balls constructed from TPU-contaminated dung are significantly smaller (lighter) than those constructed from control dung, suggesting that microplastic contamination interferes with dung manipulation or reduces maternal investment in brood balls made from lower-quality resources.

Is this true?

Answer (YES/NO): NO